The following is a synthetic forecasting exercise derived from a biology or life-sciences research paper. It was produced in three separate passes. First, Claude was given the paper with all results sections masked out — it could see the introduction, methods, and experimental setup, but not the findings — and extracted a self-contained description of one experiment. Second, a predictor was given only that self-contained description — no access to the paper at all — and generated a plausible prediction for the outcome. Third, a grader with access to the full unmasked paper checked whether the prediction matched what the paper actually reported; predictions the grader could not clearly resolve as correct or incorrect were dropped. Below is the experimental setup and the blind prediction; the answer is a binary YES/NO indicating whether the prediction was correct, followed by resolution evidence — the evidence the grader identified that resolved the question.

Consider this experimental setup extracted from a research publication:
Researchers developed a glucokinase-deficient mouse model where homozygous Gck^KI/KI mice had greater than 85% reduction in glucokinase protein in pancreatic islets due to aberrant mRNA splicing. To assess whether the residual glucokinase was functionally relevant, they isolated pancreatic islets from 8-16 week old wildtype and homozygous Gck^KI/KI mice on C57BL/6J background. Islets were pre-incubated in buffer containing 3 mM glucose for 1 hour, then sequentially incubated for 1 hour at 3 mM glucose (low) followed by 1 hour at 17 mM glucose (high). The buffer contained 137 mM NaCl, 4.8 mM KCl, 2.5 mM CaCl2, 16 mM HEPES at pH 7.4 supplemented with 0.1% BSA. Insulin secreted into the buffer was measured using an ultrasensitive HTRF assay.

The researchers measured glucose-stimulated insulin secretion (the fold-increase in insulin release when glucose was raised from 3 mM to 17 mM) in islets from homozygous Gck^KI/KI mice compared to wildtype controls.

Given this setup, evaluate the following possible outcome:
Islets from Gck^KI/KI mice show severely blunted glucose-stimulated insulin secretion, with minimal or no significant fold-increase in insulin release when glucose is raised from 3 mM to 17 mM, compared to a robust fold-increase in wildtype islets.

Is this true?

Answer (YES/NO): YES